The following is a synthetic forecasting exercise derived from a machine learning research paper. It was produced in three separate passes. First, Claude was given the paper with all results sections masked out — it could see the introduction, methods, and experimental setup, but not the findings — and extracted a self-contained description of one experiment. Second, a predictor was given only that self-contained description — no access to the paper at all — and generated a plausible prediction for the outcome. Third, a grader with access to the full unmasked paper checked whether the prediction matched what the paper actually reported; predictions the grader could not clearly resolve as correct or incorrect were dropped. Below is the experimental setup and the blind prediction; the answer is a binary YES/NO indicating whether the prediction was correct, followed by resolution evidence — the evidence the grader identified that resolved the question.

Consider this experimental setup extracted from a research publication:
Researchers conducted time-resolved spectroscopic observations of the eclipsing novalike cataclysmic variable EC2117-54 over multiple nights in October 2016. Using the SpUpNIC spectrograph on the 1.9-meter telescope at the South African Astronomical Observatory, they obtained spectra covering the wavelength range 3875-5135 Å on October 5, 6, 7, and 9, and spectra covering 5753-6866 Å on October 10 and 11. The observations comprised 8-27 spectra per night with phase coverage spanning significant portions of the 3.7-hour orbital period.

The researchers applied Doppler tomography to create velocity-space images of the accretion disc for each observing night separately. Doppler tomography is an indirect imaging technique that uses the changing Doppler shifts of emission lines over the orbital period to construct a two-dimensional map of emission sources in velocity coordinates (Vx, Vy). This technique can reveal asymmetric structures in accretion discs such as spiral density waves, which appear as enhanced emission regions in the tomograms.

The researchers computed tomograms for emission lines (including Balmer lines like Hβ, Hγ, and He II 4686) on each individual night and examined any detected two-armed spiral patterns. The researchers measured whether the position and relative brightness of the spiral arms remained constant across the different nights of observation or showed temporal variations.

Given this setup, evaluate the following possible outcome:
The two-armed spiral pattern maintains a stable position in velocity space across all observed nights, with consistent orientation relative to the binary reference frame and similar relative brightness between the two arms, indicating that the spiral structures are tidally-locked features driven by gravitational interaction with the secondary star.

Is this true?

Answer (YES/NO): NO